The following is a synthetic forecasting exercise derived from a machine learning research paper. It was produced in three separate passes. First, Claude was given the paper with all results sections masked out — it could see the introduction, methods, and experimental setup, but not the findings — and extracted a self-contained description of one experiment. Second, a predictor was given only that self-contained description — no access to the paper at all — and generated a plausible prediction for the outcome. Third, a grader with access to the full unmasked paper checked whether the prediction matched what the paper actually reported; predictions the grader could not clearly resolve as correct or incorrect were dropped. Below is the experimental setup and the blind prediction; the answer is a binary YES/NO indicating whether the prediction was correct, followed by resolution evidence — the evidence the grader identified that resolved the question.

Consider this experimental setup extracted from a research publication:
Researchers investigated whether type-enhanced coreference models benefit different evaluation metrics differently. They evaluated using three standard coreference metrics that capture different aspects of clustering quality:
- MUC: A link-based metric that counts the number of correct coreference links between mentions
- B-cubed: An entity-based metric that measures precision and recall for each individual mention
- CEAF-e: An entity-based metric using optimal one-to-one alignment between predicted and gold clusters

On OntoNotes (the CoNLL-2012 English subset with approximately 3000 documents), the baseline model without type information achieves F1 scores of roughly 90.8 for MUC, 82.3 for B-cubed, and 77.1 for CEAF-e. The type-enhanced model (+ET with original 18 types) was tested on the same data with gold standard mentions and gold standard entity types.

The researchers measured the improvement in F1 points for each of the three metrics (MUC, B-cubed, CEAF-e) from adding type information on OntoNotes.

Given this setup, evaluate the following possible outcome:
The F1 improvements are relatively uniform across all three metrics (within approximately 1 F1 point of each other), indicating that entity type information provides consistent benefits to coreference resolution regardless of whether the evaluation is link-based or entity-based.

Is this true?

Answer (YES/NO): YES